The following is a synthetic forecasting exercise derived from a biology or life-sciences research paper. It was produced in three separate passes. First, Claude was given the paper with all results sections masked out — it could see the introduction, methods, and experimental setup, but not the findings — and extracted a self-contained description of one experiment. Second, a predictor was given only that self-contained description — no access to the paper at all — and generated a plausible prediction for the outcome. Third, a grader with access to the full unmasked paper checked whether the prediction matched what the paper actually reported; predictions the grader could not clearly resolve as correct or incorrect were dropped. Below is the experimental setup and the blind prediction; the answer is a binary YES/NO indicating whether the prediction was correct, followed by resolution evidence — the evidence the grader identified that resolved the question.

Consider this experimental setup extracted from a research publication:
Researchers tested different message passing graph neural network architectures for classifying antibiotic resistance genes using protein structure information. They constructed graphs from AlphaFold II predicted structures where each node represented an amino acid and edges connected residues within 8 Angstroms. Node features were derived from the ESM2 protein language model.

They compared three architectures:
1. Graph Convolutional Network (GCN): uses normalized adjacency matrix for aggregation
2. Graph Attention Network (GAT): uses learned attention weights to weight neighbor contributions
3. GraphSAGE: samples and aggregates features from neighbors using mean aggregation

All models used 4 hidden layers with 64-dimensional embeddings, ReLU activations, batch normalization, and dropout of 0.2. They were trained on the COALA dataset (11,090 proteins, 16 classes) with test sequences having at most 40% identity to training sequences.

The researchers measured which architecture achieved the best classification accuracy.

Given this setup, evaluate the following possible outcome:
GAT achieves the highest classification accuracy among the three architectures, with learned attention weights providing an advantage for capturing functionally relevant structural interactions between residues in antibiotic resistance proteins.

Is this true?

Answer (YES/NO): NO